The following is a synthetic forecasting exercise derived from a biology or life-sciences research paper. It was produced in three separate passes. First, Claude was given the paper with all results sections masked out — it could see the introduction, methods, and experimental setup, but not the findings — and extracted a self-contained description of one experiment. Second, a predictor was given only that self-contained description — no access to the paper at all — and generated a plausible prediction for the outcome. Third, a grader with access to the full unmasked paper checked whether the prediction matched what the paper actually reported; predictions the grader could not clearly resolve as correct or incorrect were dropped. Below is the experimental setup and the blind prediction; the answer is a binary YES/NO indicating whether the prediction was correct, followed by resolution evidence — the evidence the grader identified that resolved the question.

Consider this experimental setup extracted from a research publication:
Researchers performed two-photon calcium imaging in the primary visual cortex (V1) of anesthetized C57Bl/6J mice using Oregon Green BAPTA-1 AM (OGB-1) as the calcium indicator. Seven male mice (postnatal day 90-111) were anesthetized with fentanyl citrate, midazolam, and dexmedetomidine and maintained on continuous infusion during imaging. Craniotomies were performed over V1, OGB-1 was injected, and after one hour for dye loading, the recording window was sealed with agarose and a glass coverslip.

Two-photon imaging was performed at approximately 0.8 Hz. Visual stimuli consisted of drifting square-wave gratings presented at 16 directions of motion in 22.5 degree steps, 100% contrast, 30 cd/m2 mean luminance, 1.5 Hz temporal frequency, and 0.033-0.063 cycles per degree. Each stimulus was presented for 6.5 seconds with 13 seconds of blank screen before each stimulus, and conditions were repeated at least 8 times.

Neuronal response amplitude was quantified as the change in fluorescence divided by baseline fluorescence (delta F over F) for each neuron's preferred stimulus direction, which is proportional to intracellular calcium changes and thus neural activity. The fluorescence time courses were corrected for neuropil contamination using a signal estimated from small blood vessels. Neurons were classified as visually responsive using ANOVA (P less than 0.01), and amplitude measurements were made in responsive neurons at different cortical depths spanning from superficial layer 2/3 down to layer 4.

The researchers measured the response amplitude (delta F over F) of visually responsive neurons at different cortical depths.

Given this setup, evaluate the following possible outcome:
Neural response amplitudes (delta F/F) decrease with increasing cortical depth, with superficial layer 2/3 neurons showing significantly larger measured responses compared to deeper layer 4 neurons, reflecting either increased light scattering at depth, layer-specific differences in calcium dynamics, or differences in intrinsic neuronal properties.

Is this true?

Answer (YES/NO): NO